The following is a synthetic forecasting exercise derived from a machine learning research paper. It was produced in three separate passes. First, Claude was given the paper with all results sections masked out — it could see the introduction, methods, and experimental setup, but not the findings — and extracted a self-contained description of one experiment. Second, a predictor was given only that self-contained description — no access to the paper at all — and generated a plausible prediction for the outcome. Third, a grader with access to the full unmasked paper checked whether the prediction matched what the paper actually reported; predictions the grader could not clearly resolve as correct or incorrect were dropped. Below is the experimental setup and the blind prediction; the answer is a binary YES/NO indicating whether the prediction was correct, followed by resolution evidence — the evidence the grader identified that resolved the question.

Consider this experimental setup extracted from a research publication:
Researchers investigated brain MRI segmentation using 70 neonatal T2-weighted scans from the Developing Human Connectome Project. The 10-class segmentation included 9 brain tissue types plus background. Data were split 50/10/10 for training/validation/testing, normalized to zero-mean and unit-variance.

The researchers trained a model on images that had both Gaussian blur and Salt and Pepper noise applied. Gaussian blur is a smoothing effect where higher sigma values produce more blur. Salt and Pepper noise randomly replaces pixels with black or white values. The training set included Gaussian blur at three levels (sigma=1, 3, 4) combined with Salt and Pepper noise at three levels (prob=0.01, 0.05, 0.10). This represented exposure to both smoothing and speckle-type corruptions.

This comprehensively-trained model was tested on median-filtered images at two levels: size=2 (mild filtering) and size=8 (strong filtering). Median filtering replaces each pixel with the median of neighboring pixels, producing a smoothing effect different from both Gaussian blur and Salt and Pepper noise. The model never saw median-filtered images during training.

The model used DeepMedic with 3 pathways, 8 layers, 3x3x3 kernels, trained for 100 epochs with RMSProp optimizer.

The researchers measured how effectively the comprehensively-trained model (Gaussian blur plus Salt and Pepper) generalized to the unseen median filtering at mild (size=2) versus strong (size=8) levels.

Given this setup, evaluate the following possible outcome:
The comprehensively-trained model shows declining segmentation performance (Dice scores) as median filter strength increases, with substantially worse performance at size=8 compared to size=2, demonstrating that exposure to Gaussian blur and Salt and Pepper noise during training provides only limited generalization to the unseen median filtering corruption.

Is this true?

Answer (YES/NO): NO